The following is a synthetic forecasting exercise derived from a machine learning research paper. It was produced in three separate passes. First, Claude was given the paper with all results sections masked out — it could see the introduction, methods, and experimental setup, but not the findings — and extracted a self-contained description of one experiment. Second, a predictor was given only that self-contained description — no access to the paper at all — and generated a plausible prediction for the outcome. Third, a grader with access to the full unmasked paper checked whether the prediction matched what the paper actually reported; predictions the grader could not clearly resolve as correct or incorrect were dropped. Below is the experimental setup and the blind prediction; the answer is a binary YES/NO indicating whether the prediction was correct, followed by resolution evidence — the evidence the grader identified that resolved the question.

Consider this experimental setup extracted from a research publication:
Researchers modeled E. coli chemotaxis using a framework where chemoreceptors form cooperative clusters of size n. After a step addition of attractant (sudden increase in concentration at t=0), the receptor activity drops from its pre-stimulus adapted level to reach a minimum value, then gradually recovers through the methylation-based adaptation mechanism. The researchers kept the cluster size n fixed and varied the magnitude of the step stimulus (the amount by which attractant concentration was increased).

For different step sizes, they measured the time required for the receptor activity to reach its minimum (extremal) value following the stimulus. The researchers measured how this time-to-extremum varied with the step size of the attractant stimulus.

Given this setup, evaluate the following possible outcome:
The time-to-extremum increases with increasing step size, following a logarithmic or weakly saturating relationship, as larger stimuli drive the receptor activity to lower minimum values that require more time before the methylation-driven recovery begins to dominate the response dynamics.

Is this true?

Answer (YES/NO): NO